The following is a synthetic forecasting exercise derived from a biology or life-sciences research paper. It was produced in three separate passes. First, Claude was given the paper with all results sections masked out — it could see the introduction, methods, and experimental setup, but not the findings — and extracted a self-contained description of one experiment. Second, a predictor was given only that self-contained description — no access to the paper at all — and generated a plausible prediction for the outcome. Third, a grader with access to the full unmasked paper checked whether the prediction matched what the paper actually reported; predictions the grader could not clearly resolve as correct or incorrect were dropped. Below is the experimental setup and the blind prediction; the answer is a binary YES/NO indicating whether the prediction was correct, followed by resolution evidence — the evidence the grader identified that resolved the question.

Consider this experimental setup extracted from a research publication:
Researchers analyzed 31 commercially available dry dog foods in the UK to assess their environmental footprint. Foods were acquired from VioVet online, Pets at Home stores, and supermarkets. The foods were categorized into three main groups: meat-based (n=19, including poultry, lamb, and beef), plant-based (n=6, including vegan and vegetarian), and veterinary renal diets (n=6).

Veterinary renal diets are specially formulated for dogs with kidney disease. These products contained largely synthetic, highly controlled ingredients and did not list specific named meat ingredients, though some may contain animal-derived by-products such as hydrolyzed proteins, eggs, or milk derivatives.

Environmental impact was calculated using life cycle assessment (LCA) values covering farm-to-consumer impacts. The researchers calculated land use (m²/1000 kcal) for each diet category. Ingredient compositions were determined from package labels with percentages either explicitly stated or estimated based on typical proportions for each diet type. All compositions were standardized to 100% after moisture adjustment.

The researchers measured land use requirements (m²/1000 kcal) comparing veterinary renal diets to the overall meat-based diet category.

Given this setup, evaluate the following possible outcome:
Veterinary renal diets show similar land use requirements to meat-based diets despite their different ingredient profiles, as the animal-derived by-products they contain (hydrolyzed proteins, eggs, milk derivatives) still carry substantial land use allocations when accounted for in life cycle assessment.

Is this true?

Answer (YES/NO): NO